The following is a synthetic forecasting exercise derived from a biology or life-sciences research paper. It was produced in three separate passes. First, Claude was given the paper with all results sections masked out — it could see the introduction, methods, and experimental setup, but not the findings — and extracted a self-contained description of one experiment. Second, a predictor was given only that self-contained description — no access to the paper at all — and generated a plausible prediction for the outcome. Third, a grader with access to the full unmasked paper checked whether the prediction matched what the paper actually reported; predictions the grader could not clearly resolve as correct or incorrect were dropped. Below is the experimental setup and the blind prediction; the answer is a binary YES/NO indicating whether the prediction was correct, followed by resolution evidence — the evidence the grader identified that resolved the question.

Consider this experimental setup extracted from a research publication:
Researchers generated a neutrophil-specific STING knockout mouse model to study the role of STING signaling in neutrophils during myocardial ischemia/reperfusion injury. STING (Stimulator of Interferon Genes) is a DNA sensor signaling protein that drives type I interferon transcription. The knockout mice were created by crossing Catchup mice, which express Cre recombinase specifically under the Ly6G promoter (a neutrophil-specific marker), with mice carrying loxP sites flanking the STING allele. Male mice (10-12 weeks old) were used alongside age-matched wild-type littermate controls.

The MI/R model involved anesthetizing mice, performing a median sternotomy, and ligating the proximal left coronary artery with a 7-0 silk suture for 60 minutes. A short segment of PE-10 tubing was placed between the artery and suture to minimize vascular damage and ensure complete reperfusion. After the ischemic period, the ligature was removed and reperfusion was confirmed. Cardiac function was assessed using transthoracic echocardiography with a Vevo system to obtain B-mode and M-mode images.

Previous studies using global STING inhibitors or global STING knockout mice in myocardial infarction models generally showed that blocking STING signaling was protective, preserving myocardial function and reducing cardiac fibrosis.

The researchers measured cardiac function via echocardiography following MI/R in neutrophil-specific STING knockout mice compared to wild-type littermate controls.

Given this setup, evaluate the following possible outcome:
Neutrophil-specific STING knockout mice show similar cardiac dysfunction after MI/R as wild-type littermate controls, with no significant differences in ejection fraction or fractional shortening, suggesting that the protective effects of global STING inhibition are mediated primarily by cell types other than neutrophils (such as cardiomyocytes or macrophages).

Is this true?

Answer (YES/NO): NO